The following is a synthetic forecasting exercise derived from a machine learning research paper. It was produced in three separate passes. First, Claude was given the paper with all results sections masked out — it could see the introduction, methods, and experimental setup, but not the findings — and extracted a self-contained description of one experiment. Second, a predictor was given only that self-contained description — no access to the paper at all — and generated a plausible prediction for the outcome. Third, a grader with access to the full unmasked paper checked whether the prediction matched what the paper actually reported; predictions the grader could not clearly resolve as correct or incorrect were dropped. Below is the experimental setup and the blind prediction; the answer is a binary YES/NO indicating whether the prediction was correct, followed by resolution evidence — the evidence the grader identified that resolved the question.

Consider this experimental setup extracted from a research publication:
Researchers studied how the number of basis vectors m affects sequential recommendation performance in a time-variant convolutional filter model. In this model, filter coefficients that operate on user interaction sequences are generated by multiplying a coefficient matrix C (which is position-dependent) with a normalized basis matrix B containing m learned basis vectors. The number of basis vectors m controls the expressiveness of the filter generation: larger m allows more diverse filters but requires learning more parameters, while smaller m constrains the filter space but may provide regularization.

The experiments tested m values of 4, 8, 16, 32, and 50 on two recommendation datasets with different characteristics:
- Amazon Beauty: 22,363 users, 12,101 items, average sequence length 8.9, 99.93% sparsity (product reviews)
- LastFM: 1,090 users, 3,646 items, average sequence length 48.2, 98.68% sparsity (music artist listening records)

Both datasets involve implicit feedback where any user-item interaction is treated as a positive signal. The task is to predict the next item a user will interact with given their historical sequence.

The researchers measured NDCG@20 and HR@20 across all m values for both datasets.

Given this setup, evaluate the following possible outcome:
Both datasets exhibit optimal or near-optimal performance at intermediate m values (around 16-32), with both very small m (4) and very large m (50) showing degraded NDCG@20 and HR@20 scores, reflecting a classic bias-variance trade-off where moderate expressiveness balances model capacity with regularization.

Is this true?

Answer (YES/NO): NO